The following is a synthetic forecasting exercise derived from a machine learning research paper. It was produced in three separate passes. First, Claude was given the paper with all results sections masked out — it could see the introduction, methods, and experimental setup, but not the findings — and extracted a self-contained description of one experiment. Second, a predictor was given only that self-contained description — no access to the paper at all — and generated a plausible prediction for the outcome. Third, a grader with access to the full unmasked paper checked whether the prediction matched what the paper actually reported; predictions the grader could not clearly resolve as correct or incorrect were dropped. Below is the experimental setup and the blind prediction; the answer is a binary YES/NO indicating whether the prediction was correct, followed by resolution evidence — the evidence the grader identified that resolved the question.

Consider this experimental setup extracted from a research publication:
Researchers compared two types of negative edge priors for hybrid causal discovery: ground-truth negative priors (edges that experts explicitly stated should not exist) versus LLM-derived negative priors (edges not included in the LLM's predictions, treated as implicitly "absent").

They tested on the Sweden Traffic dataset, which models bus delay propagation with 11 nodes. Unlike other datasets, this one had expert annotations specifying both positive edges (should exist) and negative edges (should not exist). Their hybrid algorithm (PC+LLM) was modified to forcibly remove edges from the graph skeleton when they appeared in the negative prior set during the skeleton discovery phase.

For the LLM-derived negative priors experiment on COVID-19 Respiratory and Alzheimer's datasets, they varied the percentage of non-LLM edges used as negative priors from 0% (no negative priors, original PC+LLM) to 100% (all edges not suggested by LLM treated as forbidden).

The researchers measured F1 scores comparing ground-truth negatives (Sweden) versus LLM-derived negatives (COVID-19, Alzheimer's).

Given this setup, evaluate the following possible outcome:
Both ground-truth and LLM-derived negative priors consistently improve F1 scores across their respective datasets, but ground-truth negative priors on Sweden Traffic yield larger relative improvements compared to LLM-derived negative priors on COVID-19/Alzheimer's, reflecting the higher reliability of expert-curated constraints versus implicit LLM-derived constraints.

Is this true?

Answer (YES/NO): NO